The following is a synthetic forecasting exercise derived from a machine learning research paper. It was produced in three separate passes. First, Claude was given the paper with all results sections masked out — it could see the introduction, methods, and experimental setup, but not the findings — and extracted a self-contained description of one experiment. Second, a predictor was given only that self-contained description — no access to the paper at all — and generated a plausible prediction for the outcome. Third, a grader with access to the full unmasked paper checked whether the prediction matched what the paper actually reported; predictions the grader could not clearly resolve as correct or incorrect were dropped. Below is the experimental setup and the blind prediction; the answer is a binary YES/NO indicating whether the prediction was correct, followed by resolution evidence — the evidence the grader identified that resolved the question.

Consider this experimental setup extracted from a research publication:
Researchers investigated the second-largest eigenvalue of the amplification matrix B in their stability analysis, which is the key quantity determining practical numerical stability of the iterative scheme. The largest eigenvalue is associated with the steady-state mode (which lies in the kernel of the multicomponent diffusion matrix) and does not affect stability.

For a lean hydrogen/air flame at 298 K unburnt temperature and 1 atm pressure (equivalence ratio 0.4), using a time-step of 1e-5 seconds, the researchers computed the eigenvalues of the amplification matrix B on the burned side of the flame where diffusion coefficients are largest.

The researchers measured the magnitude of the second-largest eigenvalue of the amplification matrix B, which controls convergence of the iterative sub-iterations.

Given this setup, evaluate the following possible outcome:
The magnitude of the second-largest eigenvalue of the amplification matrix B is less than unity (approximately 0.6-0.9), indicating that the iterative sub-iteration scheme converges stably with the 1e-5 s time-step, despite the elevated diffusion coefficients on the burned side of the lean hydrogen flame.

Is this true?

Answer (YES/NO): NO